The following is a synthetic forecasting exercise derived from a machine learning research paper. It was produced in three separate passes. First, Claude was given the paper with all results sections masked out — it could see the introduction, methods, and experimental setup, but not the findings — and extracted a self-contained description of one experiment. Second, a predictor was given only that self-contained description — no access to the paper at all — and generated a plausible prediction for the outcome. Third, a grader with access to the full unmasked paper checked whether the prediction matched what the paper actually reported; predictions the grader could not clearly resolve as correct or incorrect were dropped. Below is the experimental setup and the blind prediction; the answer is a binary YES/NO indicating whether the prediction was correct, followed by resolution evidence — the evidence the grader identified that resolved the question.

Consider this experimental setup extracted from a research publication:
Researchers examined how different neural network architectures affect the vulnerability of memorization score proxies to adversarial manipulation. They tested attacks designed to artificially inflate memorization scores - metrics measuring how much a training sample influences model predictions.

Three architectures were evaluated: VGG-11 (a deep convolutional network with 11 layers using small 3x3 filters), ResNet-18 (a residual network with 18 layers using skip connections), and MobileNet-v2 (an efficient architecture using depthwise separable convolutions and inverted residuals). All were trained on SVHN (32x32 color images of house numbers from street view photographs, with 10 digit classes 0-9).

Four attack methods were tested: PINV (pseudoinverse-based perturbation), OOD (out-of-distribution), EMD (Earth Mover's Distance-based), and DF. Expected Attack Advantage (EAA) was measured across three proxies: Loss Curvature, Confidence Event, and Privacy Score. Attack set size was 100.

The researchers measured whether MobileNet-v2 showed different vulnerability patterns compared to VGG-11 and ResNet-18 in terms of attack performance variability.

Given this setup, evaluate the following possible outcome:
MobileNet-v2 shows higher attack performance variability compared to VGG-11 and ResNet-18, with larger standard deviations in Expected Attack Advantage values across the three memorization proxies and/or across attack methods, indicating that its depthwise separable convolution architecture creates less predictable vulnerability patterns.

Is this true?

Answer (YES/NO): NO